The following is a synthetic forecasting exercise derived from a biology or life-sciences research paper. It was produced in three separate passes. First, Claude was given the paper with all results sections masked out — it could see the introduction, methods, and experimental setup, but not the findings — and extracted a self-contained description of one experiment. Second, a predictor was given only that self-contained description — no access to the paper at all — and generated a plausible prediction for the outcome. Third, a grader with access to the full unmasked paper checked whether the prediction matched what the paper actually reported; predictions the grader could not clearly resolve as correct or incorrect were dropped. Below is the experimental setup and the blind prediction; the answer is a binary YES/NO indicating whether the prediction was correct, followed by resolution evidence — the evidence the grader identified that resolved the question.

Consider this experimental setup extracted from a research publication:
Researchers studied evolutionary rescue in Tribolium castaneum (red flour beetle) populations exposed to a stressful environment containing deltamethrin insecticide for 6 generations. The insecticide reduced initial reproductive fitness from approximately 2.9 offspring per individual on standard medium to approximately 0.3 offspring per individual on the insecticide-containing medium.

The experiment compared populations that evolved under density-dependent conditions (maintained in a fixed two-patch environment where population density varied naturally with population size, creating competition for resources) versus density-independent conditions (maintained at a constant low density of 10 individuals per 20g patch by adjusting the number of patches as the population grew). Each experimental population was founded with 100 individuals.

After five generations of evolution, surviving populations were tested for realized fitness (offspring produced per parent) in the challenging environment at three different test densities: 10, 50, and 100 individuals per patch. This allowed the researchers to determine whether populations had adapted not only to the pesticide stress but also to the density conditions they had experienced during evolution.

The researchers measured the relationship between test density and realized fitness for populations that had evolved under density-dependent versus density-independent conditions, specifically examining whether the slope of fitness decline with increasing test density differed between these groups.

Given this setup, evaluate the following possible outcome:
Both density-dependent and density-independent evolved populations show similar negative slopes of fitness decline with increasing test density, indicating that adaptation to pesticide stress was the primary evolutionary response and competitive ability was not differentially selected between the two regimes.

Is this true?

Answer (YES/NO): YES